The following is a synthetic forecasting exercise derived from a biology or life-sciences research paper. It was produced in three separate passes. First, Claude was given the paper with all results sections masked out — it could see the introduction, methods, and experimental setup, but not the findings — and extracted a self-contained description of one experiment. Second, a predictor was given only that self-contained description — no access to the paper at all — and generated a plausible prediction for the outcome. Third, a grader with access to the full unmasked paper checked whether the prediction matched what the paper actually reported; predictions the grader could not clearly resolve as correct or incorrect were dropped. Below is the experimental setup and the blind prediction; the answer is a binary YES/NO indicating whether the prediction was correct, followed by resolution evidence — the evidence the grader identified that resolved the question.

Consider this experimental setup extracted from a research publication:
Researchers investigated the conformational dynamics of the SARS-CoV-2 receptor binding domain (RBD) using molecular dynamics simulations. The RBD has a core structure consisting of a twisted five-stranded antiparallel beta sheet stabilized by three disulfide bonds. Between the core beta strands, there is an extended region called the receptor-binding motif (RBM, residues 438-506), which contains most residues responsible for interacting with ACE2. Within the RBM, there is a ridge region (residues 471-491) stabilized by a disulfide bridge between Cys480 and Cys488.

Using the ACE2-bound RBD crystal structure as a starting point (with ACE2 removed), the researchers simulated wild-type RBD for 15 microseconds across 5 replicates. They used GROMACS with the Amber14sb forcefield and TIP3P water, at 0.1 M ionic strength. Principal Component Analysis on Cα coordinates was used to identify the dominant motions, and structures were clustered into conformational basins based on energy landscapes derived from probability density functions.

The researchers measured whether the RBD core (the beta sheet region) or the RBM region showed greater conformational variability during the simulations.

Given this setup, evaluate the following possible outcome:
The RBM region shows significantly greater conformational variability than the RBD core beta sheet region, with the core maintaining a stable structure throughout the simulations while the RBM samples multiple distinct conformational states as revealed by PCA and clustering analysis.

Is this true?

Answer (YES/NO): YES